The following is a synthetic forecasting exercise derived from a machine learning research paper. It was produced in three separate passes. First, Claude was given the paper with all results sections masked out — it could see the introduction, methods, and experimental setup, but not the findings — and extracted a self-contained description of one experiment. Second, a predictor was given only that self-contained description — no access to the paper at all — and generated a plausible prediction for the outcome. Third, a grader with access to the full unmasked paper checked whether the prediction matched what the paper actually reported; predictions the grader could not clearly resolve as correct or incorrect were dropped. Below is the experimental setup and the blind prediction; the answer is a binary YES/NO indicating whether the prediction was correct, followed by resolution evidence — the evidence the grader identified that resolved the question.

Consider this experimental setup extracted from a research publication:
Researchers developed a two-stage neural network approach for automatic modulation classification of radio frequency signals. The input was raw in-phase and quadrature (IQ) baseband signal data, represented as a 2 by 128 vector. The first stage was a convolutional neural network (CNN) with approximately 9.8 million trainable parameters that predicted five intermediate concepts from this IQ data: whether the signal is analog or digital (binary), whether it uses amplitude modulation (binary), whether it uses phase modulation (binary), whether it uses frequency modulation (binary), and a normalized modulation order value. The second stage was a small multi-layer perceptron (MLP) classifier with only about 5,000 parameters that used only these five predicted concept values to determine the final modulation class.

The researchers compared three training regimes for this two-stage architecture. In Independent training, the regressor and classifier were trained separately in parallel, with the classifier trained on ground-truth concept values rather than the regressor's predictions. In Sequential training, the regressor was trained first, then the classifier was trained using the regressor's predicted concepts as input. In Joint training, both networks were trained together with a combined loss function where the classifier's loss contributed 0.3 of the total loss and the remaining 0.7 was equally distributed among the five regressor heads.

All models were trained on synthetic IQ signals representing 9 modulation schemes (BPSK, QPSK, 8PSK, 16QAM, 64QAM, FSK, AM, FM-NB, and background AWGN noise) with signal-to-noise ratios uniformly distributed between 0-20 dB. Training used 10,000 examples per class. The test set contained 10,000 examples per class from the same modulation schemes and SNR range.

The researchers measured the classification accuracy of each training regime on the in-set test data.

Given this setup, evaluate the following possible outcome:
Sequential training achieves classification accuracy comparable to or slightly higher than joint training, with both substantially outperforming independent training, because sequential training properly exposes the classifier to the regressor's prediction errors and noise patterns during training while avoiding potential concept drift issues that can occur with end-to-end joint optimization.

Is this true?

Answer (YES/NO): NO